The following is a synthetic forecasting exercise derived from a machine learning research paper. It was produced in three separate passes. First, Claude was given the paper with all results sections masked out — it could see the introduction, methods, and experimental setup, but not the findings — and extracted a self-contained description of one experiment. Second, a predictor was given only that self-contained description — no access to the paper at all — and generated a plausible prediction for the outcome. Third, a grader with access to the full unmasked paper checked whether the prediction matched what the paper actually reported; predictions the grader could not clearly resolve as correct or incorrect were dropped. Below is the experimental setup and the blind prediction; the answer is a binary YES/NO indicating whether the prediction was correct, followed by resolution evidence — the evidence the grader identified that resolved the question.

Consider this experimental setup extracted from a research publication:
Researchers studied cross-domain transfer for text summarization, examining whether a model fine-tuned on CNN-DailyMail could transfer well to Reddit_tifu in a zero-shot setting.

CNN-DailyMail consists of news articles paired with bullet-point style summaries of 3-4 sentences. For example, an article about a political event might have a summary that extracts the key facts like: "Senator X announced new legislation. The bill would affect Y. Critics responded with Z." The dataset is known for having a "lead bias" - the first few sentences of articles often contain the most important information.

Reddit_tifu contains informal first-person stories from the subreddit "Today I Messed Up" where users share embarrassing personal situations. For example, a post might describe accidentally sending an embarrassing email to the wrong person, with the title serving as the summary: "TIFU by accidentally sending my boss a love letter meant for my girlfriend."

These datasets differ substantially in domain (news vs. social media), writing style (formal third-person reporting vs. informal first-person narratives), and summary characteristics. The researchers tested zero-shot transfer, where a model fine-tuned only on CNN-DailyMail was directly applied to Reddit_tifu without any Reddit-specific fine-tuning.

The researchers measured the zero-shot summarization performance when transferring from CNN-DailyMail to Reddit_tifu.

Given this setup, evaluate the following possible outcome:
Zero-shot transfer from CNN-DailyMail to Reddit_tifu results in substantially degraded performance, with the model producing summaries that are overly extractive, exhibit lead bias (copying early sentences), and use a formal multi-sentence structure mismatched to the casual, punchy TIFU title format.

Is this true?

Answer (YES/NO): NO